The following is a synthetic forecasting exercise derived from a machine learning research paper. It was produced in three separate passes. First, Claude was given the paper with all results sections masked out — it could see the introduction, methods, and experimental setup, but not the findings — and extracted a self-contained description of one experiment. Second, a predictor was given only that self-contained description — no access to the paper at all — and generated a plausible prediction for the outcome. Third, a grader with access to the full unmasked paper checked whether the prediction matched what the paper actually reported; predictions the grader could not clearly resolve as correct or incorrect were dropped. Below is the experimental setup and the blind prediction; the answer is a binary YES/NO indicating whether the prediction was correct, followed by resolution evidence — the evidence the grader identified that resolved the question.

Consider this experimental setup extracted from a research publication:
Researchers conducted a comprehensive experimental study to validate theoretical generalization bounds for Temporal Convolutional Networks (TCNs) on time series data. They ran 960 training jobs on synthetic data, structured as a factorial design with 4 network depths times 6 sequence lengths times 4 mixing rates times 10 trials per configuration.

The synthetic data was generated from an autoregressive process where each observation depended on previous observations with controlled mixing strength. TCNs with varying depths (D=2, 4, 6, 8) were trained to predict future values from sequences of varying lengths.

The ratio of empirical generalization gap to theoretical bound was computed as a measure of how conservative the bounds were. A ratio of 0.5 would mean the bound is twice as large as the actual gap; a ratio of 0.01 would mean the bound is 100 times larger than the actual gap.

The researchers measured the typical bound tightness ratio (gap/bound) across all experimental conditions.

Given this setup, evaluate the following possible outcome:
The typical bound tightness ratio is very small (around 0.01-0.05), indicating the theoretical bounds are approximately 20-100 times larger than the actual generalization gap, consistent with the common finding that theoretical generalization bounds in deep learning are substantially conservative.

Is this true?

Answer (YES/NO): YES